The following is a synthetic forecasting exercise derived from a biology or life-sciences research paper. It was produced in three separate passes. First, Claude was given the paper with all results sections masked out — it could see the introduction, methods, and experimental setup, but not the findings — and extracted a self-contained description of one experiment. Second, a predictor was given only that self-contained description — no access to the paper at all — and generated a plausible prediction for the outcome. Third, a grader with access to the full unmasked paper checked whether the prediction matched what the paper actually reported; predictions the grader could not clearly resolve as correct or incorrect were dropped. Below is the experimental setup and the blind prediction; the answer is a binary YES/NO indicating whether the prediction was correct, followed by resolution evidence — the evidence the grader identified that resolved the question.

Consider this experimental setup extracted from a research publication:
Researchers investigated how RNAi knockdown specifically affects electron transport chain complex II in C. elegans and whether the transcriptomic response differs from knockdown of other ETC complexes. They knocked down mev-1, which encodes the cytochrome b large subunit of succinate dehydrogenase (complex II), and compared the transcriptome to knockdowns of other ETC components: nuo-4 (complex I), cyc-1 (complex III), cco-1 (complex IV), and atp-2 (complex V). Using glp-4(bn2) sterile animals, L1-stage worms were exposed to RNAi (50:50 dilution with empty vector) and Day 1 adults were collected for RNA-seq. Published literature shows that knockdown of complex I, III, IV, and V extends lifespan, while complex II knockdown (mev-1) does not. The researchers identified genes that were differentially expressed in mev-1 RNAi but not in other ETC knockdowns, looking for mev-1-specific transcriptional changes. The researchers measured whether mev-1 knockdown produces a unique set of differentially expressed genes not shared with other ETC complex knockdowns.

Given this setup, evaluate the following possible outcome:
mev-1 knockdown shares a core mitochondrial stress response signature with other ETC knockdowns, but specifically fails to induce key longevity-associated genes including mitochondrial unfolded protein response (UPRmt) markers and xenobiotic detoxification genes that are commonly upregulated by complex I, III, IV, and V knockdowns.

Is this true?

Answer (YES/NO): NO